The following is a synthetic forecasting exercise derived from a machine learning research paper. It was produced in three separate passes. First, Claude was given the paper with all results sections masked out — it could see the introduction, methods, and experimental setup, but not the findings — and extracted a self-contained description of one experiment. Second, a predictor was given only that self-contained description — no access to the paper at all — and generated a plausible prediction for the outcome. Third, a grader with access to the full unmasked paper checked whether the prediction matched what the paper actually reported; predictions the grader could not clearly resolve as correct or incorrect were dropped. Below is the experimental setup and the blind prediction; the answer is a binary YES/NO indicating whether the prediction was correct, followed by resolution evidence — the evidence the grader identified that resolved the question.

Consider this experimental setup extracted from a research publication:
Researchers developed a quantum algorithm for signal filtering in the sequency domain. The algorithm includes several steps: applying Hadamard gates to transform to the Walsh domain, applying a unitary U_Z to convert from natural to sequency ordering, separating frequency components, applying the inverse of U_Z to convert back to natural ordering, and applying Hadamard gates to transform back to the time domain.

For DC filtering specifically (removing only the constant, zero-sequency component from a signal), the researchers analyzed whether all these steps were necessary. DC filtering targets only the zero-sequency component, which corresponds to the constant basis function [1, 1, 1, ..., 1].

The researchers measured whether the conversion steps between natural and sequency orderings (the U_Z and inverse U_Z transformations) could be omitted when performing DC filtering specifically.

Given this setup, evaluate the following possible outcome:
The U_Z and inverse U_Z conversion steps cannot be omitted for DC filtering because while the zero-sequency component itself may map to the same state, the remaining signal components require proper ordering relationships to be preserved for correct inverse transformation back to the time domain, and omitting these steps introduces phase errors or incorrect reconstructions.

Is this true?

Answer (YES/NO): NO